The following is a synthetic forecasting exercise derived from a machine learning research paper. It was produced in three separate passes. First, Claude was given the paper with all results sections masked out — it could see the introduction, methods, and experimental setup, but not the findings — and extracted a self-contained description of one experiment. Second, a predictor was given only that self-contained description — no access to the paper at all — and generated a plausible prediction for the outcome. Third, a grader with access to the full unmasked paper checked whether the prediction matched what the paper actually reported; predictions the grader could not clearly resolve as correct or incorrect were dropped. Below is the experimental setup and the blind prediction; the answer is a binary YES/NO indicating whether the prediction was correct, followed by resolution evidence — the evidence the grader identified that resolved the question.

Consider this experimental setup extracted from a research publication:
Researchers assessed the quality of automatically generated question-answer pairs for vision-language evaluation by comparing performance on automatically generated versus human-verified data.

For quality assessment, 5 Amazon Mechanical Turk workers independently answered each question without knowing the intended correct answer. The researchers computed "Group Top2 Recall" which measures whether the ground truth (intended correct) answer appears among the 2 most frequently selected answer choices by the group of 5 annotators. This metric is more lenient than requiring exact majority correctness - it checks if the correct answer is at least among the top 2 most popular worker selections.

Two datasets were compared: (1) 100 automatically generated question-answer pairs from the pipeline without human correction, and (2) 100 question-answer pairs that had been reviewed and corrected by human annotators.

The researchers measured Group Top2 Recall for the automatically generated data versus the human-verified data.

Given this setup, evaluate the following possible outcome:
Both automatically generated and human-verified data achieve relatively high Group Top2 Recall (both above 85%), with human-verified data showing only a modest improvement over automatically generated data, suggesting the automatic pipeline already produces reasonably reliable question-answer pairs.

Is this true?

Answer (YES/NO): YES